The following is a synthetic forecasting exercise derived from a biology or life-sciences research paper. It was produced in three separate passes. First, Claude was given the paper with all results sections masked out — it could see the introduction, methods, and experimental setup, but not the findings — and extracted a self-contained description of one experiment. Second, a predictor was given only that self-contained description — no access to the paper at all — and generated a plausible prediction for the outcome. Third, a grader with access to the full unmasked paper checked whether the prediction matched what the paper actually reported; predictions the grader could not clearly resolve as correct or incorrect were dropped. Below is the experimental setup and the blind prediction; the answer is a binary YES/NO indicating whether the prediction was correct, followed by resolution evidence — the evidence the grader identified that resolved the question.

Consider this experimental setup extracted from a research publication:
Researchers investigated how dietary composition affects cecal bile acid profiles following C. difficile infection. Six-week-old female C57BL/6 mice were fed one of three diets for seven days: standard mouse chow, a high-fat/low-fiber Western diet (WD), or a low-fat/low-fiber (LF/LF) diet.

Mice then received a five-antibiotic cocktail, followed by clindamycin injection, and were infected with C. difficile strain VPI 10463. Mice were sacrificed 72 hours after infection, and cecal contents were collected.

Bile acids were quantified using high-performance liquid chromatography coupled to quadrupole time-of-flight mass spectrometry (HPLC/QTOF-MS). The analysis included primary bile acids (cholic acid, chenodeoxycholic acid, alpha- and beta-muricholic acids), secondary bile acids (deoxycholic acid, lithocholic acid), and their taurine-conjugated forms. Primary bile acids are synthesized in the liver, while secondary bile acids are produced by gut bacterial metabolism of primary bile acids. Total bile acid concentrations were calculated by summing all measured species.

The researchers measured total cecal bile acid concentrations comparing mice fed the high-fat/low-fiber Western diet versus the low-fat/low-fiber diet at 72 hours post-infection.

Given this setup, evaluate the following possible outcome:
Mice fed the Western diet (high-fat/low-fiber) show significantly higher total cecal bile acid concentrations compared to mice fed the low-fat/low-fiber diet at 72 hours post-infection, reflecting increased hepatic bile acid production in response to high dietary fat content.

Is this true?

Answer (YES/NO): NO